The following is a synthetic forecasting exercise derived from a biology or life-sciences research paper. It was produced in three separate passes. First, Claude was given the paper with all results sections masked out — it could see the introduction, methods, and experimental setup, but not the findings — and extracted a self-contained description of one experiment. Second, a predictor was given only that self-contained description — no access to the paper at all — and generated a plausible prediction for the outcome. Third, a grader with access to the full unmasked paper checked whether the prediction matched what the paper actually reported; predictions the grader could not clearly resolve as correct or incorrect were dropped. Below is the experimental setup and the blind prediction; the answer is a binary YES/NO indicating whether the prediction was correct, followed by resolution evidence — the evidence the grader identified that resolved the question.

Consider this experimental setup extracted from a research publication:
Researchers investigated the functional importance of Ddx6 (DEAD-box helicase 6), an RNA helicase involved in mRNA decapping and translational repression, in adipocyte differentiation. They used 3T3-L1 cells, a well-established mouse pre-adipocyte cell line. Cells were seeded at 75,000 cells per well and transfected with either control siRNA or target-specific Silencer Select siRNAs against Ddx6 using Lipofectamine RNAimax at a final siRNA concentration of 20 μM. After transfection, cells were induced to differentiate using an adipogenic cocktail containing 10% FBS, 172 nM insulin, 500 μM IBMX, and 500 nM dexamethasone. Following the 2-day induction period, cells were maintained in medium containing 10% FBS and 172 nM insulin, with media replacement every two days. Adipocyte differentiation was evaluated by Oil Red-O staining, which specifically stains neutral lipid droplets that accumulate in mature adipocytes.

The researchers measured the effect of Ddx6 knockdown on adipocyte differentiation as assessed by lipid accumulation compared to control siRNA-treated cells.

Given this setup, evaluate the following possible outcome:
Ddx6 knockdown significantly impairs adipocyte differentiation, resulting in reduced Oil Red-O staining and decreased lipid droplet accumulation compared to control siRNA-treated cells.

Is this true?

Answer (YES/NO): YES